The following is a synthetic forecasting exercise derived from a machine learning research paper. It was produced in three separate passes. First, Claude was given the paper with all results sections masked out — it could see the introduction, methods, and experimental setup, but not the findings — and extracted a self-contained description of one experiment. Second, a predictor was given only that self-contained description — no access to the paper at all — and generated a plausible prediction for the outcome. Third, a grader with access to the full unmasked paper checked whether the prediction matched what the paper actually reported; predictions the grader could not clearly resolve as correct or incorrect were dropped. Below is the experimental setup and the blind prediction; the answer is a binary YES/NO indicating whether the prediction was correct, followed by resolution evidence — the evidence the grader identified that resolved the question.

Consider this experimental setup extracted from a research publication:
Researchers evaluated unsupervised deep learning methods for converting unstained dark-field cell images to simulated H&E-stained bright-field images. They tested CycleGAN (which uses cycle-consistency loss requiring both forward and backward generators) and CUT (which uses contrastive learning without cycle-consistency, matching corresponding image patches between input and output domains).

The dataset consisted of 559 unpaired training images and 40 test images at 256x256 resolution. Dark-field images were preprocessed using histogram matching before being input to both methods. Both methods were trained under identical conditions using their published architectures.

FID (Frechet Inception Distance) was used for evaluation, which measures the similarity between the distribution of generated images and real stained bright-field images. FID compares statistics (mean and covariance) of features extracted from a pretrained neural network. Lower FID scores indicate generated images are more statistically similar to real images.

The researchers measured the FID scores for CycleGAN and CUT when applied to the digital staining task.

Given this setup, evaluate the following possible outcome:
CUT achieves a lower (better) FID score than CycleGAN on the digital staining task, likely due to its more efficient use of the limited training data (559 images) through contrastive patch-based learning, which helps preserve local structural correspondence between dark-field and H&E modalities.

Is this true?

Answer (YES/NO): NO